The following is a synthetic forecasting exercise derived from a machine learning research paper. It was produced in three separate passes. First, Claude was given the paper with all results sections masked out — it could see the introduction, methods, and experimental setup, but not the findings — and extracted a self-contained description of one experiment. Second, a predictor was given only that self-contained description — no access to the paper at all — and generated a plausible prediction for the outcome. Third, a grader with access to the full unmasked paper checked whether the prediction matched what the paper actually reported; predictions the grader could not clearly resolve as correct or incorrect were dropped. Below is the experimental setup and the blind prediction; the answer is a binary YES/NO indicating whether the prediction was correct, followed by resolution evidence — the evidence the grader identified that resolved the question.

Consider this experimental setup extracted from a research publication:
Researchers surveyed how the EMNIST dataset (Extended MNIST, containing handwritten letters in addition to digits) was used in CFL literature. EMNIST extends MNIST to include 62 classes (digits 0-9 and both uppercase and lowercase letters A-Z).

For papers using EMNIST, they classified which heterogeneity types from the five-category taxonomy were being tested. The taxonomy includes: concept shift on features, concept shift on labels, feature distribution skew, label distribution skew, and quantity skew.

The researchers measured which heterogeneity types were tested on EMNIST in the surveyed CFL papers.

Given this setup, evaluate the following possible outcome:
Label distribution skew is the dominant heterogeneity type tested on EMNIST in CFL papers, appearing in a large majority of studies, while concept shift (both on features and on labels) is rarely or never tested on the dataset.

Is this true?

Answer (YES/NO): NO